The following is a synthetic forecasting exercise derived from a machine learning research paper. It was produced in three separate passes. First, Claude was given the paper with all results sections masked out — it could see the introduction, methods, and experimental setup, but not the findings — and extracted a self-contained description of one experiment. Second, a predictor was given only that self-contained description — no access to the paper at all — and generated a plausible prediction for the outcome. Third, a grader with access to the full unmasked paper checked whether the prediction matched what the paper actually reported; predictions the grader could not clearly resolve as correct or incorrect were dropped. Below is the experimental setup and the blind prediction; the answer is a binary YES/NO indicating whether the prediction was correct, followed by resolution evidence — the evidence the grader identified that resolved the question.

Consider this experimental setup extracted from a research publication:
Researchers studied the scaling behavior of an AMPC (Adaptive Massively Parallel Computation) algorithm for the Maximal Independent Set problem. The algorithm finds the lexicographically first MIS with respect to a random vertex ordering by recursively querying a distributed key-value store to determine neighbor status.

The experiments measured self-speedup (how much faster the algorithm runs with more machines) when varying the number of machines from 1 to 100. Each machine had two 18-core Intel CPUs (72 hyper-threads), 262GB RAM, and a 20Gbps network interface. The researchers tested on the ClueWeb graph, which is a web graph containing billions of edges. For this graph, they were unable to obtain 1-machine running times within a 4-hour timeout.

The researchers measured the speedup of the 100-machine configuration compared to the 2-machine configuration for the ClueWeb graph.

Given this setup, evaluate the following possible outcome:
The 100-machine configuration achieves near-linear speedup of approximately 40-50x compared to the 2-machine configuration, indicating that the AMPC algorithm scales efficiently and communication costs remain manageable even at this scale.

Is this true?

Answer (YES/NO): NO